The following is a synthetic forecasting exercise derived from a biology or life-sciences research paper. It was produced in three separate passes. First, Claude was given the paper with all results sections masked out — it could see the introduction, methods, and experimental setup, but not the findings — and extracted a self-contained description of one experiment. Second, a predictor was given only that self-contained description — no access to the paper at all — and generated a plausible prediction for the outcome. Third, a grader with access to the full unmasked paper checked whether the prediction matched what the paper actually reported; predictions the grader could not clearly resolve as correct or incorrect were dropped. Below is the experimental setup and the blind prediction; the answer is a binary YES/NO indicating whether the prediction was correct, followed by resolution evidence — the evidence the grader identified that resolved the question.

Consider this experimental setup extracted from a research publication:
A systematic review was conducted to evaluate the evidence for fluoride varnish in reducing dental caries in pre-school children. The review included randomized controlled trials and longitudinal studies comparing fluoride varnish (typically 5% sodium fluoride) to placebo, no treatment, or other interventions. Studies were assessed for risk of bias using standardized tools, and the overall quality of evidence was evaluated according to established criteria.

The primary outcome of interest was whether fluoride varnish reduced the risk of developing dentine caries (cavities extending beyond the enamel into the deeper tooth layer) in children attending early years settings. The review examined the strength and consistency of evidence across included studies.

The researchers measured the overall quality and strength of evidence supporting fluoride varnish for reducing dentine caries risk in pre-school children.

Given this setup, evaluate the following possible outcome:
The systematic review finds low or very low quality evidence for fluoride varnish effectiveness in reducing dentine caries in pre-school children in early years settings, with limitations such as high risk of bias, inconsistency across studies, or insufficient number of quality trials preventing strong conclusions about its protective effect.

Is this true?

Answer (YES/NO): YES